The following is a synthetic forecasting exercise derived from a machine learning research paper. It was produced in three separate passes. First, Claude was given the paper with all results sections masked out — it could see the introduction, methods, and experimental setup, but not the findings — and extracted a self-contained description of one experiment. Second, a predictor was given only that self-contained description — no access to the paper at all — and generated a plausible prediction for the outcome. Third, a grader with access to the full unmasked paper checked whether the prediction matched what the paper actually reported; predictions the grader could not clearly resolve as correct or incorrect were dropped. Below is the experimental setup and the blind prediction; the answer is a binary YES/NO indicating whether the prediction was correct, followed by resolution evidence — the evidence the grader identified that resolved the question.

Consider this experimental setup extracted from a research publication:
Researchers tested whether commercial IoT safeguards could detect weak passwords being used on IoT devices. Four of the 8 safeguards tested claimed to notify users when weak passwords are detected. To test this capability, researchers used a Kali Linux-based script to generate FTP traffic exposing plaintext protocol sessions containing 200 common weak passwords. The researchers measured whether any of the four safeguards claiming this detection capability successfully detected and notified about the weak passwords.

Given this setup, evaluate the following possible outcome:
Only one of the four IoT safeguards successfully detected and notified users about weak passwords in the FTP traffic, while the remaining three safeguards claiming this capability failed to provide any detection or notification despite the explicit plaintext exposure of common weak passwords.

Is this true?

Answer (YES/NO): NO